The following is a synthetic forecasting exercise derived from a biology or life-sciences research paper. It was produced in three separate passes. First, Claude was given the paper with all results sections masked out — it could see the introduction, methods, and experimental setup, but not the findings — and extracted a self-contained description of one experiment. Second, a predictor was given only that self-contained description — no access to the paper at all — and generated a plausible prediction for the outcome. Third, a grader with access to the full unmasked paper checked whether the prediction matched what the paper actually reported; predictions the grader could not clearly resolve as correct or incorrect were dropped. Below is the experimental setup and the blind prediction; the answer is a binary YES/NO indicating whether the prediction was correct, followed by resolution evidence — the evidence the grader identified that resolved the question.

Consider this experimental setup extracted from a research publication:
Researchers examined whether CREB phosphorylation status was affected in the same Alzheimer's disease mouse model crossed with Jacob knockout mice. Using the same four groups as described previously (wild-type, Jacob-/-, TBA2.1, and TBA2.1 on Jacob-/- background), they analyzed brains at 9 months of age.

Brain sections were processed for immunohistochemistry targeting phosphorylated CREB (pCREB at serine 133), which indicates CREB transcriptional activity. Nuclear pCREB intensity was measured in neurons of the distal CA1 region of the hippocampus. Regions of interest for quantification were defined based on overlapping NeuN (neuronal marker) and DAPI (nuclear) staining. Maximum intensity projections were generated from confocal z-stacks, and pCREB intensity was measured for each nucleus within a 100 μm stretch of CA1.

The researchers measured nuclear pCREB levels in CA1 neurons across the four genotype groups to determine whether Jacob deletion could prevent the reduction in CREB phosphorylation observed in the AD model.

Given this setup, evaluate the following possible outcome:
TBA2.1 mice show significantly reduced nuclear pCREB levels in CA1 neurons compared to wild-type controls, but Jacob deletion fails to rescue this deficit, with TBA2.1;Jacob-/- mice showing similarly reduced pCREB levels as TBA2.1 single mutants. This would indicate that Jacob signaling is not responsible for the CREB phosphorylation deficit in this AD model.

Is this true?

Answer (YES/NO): NO